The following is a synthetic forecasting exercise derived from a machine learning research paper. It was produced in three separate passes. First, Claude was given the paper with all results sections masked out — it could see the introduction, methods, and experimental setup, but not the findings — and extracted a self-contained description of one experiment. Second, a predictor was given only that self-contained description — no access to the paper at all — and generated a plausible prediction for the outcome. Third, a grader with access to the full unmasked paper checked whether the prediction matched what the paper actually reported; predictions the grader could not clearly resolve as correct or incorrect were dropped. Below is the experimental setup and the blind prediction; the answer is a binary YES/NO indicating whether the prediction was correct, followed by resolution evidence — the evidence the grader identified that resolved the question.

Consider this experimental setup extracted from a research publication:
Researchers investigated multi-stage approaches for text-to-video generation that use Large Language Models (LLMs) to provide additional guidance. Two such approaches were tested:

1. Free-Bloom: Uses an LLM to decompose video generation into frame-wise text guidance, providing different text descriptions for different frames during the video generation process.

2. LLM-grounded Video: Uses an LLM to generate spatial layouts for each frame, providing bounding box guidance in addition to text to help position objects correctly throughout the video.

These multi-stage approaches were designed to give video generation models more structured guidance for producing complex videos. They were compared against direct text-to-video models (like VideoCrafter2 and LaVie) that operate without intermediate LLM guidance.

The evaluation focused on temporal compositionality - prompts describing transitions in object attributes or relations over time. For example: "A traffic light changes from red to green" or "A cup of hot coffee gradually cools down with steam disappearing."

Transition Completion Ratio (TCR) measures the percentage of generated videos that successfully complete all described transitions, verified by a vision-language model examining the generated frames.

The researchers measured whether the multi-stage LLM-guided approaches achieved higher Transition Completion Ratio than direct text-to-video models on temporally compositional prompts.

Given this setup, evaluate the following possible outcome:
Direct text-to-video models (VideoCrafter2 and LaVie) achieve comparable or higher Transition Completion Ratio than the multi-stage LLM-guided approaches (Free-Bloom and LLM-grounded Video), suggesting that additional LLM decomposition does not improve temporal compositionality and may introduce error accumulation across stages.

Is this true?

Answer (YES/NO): NO